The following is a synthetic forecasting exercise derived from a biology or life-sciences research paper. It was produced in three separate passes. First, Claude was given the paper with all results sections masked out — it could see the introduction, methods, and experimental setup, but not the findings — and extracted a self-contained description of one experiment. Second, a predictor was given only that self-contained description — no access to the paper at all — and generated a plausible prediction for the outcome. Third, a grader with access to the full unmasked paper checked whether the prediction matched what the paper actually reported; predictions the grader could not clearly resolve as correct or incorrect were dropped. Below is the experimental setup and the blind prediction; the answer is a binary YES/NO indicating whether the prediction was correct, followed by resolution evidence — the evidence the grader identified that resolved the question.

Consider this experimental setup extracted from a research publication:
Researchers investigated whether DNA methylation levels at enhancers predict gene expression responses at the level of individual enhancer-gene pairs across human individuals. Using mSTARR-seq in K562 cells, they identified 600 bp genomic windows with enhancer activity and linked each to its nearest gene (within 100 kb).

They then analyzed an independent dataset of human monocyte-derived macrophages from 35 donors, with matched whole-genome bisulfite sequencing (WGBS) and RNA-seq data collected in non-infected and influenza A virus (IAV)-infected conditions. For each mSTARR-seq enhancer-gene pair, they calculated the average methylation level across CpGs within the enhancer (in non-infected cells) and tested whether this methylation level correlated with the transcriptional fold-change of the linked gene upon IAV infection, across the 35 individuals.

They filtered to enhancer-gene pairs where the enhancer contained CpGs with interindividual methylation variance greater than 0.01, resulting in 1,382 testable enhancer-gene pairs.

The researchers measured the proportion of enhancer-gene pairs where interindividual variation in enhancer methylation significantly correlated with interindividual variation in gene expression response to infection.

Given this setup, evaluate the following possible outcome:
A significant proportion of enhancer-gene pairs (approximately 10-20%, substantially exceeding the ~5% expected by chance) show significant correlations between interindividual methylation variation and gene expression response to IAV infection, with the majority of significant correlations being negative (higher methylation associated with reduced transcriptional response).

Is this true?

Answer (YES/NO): NO